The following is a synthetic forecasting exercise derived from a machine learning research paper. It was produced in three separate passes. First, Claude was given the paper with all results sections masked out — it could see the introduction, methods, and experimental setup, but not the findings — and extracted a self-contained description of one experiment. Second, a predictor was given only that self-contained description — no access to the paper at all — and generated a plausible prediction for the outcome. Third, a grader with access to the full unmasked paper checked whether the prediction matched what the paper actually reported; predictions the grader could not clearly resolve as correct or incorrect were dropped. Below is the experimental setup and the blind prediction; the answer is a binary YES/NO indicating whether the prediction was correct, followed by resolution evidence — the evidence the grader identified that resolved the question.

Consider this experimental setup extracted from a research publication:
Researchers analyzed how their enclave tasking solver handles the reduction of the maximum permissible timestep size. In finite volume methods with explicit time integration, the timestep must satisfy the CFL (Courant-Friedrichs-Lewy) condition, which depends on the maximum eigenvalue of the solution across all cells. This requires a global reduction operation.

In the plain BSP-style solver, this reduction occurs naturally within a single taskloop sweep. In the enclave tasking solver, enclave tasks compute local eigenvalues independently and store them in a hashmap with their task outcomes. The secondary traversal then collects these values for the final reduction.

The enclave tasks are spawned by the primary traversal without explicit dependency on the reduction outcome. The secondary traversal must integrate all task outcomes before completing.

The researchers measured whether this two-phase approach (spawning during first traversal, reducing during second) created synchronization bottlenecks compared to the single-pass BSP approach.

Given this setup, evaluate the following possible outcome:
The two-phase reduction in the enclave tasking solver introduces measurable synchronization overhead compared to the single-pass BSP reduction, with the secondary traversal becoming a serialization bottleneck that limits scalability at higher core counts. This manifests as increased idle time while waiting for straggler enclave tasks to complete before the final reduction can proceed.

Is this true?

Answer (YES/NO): NO